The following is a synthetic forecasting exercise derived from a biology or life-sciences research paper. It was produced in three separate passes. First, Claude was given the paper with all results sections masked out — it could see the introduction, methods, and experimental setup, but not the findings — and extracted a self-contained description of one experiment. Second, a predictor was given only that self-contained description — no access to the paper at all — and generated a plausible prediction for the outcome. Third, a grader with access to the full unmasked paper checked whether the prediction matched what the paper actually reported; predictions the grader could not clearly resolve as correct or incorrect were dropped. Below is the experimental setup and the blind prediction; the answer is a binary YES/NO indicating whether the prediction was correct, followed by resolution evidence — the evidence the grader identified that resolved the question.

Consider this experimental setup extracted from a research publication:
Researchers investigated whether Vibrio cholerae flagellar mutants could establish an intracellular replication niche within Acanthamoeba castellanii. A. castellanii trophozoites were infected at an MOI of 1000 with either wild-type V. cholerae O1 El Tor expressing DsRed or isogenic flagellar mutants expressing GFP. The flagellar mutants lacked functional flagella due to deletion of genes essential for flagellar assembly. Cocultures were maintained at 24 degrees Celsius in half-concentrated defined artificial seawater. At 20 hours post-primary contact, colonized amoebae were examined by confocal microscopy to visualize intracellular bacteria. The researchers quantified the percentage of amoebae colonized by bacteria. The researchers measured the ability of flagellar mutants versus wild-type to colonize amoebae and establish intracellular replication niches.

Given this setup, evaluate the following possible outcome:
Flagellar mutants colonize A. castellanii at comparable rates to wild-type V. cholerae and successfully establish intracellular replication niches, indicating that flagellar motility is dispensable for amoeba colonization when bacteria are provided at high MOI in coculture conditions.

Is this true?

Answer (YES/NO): YES